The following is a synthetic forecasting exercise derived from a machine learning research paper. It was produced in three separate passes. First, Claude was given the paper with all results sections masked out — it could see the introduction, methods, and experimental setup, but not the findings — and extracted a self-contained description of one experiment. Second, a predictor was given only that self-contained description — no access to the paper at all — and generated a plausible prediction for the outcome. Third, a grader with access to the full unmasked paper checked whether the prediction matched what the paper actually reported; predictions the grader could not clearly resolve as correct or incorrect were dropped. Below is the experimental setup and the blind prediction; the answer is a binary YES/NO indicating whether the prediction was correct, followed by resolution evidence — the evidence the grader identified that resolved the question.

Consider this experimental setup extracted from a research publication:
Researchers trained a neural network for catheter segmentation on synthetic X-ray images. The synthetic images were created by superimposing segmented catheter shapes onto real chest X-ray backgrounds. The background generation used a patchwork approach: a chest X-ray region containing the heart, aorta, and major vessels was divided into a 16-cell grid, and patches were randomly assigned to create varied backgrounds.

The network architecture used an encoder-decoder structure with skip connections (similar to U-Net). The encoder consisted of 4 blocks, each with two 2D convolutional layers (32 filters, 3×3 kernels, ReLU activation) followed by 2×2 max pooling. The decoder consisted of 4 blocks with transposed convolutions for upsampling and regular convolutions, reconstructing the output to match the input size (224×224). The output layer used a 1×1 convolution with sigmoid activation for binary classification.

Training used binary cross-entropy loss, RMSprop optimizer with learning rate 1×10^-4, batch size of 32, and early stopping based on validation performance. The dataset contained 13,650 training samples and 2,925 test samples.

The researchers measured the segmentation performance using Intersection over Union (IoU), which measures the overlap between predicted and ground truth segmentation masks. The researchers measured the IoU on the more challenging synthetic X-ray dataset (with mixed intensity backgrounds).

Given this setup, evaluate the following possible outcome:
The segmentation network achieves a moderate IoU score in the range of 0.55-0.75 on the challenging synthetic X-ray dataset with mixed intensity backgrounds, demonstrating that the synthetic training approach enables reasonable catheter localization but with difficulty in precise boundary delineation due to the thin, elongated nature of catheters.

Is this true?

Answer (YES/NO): NO